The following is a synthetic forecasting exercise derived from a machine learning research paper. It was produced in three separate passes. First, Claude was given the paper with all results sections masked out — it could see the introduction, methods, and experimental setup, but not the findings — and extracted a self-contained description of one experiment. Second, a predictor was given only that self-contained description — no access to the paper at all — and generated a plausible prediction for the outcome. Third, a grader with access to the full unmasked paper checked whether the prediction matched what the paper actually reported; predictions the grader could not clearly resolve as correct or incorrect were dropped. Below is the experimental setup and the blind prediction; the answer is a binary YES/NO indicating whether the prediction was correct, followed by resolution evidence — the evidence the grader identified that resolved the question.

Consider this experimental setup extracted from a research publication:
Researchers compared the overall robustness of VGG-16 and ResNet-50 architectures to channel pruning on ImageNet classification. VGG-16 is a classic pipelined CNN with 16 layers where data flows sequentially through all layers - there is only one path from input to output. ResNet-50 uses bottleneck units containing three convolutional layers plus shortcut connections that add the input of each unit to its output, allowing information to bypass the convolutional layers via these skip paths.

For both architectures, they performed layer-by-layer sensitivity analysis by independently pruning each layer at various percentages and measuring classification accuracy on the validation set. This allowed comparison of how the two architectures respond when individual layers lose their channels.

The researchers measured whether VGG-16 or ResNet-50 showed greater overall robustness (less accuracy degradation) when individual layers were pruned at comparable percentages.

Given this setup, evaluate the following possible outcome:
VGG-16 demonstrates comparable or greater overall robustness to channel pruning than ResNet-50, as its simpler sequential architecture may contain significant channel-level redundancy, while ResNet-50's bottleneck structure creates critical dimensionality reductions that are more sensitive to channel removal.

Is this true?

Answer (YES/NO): NO